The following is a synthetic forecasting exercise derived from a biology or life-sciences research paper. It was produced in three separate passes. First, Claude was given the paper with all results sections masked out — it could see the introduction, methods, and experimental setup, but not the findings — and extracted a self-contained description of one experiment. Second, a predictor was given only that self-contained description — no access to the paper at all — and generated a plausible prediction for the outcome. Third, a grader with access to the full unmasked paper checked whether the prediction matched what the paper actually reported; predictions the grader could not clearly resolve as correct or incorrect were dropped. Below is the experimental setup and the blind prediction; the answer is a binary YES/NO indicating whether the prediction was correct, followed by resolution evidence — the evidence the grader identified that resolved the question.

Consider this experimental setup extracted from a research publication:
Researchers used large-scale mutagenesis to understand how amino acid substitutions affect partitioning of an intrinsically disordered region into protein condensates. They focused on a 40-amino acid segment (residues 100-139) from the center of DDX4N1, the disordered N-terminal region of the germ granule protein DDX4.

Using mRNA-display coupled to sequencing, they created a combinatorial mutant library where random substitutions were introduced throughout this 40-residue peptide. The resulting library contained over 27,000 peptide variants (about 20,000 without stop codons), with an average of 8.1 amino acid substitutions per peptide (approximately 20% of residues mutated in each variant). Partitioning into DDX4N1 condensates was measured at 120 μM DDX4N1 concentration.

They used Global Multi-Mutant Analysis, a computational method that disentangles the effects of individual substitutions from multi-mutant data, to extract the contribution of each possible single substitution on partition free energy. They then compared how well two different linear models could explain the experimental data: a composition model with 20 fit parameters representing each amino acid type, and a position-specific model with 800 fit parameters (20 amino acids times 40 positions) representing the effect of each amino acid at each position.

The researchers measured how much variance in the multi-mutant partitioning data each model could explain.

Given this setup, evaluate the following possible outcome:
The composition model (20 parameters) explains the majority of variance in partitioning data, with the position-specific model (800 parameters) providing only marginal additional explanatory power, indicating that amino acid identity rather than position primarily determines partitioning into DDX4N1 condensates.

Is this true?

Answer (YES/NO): YES